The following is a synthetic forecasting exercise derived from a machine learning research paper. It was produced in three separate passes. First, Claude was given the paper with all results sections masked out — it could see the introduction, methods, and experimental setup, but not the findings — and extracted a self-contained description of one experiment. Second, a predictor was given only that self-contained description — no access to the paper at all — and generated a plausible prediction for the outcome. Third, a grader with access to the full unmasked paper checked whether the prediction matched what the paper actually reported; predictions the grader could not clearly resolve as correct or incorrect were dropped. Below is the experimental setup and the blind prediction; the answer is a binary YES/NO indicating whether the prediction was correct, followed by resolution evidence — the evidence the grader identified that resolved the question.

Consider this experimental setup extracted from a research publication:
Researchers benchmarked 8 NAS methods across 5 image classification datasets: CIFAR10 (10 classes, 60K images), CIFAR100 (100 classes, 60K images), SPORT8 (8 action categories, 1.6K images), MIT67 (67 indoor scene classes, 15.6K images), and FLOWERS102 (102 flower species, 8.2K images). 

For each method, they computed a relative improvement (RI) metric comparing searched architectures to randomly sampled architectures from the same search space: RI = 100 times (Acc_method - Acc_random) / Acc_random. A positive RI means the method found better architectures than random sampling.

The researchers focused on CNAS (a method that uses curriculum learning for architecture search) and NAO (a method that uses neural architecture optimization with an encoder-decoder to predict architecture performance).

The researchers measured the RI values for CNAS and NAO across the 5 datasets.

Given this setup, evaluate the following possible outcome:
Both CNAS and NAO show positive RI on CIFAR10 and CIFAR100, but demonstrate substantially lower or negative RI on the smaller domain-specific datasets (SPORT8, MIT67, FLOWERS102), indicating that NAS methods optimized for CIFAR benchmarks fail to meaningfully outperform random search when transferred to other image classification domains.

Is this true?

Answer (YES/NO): NO